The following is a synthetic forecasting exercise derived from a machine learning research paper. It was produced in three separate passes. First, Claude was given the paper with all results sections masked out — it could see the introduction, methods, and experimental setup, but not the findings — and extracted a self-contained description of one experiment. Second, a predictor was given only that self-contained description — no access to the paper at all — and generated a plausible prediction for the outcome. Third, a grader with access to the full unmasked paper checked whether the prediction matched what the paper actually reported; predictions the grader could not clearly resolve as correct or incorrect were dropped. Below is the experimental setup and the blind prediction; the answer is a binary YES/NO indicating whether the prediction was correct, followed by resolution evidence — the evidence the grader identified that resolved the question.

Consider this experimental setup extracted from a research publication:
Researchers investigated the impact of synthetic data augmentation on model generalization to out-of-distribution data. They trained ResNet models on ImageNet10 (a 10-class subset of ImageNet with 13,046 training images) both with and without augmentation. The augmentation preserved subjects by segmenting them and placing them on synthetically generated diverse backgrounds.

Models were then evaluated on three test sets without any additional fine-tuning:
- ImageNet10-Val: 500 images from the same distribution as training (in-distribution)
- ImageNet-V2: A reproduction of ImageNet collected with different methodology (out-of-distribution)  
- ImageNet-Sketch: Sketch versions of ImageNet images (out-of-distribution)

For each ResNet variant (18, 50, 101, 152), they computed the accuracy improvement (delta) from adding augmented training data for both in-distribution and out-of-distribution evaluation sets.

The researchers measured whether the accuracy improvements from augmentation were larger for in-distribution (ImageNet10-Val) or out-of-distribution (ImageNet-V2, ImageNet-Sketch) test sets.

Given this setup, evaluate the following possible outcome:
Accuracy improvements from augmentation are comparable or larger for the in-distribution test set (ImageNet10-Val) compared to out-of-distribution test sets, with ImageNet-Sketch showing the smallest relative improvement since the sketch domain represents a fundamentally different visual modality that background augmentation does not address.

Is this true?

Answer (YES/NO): NO